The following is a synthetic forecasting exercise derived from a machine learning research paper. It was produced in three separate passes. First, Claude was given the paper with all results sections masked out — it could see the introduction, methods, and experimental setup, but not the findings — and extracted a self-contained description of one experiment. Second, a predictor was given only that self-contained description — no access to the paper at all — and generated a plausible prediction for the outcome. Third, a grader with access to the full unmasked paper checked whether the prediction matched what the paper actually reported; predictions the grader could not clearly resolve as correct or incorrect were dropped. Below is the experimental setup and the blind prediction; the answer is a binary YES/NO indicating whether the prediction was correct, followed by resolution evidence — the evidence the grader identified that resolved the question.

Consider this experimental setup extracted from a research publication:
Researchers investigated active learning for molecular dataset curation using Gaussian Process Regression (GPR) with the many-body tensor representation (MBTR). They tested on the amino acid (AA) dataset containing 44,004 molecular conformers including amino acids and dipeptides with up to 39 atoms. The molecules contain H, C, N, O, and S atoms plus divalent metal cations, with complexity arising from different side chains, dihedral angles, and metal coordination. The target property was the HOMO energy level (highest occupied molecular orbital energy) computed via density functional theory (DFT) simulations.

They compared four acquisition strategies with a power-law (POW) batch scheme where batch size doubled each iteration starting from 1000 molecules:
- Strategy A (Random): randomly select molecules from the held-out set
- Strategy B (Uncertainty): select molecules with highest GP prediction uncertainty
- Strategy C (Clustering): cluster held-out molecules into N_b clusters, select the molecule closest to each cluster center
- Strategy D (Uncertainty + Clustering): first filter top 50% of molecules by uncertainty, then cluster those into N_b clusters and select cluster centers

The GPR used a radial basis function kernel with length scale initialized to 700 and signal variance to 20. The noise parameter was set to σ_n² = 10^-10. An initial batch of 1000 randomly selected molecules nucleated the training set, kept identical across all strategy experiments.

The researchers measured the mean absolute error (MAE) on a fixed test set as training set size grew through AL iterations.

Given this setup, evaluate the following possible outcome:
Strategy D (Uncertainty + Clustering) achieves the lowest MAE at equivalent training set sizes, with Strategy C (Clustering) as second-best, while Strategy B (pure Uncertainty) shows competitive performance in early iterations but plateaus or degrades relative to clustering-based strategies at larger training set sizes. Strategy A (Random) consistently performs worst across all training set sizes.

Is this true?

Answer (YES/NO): NO